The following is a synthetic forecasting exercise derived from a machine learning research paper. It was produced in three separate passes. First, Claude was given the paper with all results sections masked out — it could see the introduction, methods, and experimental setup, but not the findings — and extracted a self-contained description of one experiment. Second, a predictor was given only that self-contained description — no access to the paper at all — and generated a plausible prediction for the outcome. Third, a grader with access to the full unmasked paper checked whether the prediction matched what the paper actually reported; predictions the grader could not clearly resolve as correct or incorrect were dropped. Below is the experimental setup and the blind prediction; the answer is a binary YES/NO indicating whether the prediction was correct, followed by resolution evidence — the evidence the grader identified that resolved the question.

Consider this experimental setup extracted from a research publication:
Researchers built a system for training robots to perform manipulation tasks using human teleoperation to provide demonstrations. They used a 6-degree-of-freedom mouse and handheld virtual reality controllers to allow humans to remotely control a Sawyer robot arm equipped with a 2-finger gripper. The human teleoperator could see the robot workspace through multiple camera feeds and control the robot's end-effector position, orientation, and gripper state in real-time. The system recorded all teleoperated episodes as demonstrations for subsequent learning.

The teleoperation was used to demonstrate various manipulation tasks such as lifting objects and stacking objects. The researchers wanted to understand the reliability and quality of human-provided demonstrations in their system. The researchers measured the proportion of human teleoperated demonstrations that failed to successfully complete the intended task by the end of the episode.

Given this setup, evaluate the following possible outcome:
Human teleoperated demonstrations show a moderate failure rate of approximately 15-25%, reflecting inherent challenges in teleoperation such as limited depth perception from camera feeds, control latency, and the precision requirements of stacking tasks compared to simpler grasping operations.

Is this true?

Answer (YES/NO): YES